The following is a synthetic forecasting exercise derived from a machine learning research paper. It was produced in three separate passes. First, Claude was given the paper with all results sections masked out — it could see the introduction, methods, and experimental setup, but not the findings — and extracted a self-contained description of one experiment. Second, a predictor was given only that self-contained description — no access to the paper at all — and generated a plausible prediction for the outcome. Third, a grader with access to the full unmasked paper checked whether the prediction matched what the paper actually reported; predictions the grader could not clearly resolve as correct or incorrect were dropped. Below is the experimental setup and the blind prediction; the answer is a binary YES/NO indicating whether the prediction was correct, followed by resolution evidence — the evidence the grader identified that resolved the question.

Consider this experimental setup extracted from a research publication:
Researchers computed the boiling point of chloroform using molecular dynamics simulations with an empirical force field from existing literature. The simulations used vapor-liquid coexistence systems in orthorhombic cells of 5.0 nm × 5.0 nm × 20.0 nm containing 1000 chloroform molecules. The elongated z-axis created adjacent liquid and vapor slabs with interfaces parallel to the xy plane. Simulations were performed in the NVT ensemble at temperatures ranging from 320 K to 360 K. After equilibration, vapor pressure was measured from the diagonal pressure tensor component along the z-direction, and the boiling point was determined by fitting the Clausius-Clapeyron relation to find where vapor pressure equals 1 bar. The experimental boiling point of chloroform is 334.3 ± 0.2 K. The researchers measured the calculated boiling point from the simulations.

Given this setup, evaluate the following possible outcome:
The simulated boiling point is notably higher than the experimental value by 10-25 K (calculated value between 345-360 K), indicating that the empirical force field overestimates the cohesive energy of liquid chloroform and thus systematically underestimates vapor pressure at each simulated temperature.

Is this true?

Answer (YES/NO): NO